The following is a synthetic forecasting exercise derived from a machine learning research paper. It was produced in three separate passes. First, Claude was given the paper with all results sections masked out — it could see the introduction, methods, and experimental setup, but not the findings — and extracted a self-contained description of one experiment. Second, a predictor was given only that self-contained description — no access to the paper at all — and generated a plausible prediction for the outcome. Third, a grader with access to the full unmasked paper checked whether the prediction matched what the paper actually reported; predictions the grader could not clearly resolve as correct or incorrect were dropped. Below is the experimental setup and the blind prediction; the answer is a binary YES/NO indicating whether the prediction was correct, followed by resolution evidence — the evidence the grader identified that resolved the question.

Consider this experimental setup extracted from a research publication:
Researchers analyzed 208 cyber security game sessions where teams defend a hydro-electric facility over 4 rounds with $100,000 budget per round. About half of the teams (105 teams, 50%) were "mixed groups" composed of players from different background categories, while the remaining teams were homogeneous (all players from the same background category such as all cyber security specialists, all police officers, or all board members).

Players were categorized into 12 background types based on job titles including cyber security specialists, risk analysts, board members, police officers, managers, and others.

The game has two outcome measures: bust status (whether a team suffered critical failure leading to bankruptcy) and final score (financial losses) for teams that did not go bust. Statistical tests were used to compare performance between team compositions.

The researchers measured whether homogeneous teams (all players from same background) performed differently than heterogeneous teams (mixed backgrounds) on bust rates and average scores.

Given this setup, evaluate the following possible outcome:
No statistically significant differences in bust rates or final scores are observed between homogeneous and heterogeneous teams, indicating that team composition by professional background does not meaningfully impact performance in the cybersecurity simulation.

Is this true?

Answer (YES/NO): YES